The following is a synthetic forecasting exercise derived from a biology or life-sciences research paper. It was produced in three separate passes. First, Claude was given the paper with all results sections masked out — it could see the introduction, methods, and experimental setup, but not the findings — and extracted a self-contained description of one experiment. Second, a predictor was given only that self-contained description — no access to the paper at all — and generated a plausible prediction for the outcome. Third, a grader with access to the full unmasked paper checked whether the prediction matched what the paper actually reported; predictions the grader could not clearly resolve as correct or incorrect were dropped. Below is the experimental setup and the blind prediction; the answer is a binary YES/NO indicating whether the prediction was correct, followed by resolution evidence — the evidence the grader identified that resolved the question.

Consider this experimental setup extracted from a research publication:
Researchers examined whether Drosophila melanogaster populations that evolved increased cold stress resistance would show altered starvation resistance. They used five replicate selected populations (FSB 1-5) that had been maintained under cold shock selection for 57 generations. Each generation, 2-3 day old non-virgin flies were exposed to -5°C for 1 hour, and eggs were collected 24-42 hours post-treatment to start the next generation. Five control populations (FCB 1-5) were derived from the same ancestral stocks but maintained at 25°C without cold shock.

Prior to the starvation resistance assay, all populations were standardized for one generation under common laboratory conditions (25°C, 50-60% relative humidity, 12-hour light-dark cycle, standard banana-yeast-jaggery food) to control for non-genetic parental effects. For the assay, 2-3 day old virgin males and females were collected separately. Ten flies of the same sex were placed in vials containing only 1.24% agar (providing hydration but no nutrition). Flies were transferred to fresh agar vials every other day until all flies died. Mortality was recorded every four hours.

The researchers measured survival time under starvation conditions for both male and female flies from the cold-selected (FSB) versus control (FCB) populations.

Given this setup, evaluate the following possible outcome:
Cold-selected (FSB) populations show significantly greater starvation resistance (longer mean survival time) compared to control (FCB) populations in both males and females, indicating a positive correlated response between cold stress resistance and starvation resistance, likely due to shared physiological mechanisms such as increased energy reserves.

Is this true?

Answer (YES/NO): NO